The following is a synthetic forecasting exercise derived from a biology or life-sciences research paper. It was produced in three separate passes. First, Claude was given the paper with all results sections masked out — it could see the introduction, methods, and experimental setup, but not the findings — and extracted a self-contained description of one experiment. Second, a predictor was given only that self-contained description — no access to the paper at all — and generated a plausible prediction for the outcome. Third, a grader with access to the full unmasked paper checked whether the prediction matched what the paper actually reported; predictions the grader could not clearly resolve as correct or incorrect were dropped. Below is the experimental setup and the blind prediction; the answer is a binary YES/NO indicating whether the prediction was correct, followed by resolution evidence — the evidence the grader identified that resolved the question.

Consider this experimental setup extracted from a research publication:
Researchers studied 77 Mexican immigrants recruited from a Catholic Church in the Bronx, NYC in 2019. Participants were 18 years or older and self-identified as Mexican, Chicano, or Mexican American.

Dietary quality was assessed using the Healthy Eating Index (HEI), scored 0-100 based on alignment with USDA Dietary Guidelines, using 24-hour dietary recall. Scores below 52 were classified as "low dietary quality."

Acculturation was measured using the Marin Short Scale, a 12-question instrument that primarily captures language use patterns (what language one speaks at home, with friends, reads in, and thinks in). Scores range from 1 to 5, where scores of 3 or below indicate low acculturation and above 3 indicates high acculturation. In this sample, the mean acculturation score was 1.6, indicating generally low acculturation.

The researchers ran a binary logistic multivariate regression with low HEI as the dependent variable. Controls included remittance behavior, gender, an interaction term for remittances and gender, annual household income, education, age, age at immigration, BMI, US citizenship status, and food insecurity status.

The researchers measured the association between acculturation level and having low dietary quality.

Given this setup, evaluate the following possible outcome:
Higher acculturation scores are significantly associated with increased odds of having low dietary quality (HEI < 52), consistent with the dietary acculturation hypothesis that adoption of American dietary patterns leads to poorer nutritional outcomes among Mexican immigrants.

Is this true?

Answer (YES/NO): NO